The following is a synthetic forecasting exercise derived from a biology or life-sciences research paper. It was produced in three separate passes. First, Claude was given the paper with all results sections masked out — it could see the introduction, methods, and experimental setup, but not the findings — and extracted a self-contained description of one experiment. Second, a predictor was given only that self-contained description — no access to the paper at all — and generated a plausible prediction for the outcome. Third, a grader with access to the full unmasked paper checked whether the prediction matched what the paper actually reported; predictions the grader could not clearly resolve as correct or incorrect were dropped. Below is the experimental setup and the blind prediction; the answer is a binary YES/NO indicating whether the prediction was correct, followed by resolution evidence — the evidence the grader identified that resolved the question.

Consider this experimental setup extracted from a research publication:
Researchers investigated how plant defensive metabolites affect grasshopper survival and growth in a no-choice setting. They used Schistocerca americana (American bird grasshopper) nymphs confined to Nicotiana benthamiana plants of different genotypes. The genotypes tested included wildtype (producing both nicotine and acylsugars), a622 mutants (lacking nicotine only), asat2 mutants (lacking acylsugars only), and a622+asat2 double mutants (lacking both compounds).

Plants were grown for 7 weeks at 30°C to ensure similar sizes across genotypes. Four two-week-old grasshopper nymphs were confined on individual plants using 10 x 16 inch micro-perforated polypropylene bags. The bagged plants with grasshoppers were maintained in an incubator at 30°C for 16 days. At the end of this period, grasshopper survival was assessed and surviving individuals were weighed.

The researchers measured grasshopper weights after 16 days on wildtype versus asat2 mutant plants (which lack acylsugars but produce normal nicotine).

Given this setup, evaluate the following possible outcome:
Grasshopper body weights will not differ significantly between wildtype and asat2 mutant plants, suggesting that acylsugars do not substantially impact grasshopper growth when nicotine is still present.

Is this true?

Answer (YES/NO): NO